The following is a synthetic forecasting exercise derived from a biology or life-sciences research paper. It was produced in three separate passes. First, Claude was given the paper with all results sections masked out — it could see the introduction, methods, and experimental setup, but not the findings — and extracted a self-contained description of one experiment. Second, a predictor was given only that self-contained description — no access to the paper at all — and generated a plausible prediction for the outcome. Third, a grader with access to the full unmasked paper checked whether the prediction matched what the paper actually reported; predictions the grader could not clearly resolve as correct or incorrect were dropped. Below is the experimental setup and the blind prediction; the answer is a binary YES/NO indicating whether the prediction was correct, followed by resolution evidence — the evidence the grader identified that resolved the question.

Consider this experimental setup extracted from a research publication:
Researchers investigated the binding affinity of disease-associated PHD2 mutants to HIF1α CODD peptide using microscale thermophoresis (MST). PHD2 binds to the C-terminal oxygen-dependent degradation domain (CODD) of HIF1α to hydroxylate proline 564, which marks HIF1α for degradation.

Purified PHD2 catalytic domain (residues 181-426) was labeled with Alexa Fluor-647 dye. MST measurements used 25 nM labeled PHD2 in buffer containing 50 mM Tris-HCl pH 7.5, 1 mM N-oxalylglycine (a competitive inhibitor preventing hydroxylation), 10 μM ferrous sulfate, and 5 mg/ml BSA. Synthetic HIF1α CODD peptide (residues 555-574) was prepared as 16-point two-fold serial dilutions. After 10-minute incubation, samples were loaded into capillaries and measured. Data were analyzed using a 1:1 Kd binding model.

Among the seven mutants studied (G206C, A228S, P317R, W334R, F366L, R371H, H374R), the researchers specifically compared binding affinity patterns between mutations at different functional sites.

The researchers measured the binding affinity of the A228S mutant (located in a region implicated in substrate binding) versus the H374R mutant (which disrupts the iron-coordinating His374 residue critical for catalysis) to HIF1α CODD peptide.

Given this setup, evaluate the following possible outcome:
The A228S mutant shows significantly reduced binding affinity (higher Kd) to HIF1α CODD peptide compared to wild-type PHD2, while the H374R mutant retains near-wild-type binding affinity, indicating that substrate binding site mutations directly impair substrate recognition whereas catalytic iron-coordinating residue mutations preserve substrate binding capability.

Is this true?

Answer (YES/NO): NO